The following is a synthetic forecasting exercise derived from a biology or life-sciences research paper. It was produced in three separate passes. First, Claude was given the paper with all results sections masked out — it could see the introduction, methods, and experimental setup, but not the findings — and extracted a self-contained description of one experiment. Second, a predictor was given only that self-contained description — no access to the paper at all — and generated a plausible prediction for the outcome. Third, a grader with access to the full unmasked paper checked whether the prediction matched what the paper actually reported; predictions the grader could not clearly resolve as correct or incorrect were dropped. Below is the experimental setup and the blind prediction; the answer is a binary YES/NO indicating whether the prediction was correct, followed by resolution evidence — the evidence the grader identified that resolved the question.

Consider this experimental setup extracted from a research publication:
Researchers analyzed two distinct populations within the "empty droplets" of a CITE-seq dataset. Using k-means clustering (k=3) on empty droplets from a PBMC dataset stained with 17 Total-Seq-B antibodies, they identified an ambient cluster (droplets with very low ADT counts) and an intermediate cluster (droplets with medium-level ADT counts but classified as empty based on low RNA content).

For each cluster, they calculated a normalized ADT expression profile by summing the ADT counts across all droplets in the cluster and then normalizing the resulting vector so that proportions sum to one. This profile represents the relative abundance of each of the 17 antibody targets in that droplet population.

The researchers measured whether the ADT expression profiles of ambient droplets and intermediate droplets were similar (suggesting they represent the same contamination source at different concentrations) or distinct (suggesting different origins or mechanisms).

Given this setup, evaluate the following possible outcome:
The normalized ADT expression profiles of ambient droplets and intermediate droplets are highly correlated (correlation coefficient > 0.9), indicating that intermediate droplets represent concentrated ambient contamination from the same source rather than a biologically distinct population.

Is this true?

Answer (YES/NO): NO